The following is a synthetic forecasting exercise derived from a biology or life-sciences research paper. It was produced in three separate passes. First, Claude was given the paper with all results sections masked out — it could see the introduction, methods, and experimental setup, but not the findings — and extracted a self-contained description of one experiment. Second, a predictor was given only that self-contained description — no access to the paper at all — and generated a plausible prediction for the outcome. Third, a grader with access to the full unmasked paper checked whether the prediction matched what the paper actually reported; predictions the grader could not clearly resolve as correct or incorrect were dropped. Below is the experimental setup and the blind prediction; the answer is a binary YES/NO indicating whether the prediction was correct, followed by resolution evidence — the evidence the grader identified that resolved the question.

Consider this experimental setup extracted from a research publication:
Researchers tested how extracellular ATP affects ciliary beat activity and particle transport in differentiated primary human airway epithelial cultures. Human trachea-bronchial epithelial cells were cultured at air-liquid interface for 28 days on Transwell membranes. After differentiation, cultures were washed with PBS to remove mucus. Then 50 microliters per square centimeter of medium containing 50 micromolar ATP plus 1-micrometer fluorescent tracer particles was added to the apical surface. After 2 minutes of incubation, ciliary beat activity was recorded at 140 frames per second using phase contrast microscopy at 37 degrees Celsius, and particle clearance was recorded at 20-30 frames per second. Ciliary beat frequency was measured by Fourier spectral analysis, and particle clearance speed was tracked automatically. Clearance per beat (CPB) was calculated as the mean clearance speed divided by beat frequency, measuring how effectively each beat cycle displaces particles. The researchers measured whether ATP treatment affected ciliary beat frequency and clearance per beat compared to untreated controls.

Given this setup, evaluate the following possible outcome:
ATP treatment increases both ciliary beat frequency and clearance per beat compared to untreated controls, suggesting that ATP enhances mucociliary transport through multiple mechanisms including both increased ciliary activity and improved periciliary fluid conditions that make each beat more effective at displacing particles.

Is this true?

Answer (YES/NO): NO